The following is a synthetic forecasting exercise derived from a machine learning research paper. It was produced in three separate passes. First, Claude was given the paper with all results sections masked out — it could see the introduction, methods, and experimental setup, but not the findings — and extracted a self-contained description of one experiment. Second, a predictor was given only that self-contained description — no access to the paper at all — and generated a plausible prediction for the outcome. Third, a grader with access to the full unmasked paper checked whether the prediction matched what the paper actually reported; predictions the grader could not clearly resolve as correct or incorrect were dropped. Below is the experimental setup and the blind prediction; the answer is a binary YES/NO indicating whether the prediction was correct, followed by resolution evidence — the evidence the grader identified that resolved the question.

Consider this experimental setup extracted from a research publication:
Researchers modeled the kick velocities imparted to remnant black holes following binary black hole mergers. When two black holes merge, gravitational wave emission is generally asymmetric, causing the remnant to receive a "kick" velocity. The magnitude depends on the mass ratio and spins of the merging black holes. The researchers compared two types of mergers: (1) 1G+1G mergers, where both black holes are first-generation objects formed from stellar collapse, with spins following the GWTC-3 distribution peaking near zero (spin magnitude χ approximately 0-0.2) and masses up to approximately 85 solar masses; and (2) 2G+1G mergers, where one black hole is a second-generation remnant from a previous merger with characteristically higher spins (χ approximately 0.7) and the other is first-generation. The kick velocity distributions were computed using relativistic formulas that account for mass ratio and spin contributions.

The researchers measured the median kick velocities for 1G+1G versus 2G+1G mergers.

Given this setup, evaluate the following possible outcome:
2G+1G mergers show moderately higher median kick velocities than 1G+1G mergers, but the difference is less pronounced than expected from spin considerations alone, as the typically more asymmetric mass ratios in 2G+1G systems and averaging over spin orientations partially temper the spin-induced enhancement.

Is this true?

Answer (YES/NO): NO